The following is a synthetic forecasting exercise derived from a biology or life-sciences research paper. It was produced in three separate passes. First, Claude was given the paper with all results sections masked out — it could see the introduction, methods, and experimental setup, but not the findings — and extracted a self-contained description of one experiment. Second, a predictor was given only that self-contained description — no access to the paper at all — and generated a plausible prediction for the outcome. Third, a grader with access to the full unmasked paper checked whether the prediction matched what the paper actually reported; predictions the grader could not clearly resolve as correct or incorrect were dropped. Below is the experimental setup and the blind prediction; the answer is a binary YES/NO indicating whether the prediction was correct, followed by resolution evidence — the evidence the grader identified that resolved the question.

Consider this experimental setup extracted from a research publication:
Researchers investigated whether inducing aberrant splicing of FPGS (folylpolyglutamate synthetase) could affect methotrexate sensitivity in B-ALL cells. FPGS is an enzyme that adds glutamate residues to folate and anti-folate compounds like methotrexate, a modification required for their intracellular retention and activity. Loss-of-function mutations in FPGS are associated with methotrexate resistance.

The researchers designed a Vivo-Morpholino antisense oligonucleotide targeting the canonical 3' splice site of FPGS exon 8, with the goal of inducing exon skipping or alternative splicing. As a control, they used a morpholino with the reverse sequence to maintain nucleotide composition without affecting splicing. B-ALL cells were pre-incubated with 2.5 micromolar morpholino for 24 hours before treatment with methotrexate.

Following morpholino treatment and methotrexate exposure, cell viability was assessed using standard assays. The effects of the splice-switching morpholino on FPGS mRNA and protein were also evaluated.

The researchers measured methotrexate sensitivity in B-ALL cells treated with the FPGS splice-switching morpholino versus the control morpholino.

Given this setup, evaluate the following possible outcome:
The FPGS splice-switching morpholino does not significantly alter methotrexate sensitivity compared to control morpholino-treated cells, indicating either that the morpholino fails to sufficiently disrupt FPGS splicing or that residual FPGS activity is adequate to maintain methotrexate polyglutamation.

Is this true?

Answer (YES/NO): NO